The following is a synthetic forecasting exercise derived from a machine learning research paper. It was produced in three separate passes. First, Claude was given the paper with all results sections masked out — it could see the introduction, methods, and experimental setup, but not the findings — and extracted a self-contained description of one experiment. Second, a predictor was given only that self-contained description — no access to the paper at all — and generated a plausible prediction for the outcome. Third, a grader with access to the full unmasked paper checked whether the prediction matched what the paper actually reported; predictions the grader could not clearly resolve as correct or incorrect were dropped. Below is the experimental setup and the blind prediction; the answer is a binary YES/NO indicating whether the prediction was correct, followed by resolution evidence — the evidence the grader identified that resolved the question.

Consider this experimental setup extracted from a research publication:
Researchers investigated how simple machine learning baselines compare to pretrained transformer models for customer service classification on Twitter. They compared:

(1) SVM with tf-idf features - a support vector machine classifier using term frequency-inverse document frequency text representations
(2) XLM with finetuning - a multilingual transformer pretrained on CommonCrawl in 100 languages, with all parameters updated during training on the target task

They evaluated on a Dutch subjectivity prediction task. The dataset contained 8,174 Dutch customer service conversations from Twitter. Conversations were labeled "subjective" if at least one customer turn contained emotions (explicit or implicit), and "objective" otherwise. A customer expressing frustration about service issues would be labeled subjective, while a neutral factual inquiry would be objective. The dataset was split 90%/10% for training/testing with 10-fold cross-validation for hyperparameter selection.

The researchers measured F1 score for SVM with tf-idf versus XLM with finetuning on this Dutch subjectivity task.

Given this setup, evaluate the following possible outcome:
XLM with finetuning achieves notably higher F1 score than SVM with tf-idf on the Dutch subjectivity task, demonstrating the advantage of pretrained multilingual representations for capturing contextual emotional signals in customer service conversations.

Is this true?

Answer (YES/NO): NO